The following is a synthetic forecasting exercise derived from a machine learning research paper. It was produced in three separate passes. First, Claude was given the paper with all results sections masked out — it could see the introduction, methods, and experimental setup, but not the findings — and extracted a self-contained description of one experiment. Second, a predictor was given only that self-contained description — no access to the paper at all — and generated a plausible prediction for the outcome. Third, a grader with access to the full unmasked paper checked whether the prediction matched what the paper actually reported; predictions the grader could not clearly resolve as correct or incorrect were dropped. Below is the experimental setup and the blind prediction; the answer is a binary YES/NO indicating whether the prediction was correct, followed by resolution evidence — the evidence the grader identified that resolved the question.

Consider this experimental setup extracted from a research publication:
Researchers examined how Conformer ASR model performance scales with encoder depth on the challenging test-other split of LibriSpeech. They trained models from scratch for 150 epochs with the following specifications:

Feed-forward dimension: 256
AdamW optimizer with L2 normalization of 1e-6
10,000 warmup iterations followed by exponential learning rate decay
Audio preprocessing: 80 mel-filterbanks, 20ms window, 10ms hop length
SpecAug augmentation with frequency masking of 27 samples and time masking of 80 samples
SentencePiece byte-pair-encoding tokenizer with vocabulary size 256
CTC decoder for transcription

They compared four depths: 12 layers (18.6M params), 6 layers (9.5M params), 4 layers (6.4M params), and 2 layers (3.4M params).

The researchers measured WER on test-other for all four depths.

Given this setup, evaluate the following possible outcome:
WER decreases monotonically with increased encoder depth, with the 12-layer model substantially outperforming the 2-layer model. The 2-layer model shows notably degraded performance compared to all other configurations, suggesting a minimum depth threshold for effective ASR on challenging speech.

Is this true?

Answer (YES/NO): YES